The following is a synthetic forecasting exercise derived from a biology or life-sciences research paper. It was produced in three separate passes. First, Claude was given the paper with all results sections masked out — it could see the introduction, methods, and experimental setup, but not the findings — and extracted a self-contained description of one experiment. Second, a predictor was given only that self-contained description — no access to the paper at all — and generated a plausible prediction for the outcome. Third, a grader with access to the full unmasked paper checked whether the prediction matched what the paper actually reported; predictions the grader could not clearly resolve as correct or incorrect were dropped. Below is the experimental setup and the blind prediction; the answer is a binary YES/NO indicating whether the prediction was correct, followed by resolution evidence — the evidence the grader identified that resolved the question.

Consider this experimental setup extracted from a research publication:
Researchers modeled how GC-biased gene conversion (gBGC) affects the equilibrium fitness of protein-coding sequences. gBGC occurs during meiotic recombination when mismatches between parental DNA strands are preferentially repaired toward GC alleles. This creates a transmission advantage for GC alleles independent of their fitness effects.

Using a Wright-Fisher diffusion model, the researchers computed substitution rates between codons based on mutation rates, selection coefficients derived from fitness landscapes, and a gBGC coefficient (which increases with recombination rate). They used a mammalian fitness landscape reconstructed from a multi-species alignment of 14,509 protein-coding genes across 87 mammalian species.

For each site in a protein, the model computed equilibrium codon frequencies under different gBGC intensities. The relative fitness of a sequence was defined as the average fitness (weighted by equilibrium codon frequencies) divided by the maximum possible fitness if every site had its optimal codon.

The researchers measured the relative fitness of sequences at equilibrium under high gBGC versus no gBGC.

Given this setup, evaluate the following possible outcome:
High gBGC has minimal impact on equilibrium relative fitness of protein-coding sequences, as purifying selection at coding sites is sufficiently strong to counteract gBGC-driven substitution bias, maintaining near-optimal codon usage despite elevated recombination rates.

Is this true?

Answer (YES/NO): NO